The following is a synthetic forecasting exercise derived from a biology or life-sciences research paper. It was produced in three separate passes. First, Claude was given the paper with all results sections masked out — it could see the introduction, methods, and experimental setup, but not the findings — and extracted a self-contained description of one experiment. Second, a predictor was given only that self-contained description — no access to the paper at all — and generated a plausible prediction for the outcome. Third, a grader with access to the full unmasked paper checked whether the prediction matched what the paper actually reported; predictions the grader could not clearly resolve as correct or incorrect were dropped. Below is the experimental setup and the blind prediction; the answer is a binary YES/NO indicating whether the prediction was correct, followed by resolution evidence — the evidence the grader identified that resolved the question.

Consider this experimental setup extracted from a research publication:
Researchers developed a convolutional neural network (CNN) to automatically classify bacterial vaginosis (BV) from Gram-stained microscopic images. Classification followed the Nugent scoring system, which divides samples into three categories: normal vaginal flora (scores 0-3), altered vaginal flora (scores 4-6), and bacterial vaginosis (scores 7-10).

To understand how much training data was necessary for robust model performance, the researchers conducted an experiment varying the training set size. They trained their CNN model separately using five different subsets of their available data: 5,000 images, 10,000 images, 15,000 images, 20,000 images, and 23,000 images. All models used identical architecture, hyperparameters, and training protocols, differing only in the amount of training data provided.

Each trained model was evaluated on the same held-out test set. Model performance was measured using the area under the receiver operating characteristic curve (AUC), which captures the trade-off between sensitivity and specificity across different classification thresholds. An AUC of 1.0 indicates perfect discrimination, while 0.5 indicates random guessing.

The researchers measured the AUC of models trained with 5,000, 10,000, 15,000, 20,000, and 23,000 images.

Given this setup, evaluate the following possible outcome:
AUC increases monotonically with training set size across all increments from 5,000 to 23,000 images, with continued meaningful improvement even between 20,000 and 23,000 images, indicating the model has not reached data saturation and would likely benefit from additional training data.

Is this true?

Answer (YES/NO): NO